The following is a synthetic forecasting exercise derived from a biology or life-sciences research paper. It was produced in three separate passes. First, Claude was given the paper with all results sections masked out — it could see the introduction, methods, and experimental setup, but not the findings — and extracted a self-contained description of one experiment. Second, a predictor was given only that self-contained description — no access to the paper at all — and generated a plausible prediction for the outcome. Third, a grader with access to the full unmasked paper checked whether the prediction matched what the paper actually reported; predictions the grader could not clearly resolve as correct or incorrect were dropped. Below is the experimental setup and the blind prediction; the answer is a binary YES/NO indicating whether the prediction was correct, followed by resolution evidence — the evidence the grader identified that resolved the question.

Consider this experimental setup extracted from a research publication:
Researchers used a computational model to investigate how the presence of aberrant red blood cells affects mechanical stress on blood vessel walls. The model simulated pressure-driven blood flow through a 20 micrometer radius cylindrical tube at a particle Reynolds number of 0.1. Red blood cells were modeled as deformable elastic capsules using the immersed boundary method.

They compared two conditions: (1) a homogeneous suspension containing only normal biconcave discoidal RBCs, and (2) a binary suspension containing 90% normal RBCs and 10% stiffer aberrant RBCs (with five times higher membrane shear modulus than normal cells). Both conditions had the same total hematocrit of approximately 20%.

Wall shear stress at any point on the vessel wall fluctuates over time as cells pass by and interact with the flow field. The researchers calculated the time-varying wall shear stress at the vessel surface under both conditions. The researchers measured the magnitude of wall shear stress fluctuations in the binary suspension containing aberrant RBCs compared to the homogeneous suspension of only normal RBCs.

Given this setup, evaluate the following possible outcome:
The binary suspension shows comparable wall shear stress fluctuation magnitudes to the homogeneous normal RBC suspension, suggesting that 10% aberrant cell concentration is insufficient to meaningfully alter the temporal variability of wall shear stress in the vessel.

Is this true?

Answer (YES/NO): NO